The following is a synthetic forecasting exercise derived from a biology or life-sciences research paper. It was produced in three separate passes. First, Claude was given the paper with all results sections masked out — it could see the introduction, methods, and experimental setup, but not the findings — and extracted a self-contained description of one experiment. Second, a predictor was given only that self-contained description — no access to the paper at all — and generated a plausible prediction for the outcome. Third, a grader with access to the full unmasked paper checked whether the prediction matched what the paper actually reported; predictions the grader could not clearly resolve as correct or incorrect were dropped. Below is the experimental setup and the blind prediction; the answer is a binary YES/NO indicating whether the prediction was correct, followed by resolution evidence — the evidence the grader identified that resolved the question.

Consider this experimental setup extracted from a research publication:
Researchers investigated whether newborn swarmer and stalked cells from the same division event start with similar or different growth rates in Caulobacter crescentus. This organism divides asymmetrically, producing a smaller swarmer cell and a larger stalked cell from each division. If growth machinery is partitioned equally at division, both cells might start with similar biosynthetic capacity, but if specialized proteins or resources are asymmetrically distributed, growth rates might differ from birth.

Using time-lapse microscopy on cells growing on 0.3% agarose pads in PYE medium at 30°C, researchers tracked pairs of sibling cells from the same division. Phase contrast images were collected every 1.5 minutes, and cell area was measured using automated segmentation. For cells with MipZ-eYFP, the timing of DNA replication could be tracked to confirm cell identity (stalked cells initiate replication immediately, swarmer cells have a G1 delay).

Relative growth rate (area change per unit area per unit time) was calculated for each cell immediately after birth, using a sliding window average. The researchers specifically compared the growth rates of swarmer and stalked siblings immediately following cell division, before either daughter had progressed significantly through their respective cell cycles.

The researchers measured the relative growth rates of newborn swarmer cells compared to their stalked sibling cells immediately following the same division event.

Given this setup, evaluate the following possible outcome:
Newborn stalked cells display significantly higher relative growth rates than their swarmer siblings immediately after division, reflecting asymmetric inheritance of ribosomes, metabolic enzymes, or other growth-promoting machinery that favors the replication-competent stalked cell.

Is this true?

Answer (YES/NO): NO